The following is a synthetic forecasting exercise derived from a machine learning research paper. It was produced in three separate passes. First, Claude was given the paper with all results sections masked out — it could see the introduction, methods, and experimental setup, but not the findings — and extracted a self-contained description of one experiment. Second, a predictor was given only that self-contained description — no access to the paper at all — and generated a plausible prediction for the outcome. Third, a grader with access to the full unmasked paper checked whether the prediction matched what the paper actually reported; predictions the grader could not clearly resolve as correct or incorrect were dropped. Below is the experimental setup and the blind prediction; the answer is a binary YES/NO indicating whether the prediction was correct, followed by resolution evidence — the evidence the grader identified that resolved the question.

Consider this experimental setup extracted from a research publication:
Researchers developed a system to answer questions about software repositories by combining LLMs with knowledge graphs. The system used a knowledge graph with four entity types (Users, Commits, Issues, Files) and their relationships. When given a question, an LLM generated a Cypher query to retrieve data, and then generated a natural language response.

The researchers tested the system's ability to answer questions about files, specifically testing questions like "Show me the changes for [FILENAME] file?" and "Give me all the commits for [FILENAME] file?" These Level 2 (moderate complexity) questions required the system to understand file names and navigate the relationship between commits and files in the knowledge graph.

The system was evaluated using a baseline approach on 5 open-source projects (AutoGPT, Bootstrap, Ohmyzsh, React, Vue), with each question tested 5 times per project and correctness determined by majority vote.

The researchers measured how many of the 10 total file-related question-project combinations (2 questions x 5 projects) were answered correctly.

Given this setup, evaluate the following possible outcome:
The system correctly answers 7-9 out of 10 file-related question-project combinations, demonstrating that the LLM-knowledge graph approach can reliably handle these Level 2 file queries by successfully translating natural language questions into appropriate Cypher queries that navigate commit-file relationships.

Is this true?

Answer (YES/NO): NO